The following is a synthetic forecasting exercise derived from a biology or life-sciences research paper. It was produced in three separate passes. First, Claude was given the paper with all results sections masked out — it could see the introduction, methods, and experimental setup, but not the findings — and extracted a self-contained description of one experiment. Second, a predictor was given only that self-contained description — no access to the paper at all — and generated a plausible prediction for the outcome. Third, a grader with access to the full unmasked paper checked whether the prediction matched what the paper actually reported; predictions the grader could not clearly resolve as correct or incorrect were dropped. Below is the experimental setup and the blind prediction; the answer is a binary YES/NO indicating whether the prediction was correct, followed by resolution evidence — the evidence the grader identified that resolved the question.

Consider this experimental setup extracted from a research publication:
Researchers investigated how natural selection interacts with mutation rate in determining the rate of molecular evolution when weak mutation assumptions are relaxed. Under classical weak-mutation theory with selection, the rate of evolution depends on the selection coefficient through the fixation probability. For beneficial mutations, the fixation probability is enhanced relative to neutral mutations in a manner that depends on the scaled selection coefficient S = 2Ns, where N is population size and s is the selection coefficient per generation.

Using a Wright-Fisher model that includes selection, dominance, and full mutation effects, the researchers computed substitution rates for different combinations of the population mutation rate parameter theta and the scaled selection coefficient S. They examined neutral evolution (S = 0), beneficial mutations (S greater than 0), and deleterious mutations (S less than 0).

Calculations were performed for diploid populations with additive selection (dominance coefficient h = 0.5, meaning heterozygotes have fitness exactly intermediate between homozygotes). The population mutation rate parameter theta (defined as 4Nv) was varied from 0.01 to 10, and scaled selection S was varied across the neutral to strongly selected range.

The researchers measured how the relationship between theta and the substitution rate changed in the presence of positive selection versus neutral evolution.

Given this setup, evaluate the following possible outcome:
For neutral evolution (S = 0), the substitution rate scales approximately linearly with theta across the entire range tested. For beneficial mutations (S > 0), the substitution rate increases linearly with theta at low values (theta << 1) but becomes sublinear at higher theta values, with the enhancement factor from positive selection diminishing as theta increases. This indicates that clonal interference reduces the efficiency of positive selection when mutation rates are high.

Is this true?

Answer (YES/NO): NO